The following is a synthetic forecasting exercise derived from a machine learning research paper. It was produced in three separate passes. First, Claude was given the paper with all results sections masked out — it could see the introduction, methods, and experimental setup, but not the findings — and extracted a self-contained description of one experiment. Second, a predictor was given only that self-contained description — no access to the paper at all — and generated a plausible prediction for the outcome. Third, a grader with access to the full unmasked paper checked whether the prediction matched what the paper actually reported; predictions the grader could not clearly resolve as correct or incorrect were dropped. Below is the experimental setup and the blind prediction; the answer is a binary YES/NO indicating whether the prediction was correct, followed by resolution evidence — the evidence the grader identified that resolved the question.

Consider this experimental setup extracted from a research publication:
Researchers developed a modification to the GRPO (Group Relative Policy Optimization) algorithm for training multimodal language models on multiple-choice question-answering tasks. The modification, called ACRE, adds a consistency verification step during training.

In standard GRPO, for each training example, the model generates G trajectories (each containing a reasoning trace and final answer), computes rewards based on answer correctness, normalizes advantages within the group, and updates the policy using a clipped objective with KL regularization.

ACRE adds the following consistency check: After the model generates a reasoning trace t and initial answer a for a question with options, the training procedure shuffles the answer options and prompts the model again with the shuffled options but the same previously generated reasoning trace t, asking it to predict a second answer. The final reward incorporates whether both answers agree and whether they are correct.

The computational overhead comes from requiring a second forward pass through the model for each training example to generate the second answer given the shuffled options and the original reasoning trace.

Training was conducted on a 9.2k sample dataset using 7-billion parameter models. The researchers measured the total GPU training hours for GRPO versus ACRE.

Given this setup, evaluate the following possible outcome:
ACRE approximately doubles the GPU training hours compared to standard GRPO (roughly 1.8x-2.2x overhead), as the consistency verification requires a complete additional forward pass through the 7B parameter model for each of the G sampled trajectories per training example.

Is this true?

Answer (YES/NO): NO